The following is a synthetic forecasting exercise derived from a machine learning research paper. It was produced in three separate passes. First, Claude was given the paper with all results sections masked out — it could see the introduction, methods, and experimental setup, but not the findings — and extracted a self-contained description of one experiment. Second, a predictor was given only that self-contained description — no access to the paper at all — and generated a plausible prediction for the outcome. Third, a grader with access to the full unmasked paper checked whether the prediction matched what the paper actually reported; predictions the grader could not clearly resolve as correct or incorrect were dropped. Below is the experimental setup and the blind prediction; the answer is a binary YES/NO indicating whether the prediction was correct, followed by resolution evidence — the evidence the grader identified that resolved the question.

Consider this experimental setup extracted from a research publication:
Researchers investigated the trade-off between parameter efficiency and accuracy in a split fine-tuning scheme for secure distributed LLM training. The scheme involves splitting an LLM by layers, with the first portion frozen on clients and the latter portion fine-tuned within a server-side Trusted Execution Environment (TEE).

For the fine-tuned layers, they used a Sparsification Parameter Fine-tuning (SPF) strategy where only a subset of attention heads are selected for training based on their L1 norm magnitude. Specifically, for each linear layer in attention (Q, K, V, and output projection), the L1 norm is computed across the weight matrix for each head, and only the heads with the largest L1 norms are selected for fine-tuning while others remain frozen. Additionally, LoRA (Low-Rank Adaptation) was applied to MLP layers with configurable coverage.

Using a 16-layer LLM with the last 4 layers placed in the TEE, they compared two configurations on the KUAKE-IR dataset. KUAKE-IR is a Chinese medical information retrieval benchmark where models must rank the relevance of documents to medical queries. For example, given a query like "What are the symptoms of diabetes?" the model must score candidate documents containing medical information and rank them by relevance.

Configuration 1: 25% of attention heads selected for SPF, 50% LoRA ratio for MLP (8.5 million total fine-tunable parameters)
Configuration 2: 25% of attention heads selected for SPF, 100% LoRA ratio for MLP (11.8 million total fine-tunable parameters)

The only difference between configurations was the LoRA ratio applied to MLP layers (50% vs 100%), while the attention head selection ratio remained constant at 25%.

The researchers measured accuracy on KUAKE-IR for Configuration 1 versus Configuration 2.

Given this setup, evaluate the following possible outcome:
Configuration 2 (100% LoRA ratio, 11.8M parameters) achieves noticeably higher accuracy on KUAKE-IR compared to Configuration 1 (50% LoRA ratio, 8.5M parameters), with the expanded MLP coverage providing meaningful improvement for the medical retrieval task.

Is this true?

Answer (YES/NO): NO